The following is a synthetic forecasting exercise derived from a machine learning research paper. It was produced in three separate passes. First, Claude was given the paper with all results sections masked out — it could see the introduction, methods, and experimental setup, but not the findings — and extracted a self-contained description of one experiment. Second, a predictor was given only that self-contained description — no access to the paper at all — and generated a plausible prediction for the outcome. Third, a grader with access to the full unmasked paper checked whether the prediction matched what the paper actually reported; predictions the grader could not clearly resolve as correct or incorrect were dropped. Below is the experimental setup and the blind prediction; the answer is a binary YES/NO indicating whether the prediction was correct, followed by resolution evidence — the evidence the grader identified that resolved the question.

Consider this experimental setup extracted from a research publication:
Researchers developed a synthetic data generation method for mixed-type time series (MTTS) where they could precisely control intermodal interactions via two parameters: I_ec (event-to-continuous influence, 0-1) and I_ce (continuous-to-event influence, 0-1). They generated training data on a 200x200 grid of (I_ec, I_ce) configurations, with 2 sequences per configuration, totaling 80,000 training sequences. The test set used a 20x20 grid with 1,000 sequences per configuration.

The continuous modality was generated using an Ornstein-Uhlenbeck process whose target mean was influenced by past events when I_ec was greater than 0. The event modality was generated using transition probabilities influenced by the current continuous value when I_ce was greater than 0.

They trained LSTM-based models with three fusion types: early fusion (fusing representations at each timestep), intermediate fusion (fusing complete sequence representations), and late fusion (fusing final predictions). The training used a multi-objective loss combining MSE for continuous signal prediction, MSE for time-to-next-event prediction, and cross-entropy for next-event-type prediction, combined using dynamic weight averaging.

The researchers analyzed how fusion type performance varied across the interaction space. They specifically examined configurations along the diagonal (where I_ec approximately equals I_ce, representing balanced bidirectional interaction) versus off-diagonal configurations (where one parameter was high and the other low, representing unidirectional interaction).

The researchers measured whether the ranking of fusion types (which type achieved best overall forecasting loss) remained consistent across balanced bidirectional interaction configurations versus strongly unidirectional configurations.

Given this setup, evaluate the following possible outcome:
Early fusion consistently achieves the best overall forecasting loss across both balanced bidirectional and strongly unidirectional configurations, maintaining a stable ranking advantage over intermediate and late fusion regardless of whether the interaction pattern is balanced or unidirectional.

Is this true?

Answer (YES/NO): NO